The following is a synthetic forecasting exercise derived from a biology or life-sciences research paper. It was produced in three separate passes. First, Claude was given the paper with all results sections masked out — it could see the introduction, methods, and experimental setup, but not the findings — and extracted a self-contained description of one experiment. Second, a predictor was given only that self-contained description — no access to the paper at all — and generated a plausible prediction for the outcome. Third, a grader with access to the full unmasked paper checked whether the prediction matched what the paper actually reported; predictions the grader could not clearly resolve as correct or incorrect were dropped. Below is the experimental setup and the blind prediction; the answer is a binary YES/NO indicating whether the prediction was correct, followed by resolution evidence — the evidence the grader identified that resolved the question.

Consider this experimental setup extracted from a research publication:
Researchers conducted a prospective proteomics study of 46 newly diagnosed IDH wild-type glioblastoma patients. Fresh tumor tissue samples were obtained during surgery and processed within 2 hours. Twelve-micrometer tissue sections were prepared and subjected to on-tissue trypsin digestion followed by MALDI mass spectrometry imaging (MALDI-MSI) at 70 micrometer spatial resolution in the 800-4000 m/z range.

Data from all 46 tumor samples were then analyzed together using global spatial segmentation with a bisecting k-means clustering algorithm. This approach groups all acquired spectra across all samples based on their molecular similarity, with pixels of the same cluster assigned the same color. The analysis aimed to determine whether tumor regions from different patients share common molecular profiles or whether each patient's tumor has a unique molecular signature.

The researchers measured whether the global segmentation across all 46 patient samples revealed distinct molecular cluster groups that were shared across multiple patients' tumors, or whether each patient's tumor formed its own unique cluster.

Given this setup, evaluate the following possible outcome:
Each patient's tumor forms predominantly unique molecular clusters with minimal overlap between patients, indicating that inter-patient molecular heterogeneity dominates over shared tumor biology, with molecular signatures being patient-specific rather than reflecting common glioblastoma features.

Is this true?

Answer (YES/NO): NO